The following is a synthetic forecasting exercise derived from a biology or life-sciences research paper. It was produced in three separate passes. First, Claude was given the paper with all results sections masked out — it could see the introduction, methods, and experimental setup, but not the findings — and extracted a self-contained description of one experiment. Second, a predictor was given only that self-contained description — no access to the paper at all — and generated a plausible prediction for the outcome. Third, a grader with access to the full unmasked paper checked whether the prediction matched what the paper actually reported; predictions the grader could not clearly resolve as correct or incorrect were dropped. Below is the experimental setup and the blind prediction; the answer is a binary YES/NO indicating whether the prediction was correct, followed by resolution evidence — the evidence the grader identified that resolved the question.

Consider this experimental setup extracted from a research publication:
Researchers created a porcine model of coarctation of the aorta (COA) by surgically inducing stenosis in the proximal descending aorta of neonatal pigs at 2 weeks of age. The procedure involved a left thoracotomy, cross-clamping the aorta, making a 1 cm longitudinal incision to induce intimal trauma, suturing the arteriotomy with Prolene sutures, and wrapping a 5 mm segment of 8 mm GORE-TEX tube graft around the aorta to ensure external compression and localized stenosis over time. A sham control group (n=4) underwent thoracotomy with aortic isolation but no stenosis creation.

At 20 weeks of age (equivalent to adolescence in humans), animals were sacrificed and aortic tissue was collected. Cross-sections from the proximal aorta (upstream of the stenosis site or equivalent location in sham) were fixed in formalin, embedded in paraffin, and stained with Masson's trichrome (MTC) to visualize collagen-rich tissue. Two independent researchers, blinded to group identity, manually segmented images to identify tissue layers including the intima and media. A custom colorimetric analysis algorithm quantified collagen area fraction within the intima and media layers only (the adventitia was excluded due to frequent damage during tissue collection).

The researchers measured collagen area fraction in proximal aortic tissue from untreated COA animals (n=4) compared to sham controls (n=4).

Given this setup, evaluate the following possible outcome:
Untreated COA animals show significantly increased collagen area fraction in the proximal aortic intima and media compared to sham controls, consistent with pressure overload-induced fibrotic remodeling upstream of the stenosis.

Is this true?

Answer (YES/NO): NO